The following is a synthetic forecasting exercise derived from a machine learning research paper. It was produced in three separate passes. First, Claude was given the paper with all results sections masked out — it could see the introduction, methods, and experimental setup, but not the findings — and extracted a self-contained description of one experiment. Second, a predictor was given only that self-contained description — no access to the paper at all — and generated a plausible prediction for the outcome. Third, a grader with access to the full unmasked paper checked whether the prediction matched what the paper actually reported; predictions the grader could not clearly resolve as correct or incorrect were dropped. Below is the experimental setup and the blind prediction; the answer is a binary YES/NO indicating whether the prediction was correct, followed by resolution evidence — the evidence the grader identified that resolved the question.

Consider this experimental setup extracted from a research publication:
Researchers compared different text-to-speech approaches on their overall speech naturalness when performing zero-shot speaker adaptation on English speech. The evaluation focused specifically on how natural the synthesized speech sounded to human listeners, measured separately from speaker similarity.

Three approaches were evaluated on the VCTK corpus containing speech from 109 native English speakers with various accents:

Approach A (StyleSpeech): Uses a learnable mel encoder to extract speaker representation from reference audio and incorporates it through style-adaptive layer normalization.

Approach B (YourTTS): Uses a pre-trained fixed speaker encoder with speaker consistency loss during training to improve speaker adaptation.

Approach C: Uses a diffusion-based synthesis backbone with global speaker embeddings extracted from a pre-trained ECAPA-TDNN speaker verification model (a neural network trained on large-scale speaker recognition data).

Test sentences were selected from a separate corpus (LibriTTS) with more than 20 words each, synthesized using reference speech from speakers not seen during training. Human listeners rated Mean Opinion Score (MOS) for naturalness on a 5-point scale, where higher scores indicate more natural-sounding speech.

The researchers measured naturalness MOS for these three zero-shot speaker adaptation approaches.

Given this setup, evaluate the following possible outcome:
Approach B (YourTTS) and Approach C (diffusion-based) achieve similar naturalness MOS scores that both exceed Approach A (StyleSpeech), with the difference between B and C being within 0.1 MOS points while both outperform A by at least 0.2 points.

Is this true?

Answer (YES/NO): NO